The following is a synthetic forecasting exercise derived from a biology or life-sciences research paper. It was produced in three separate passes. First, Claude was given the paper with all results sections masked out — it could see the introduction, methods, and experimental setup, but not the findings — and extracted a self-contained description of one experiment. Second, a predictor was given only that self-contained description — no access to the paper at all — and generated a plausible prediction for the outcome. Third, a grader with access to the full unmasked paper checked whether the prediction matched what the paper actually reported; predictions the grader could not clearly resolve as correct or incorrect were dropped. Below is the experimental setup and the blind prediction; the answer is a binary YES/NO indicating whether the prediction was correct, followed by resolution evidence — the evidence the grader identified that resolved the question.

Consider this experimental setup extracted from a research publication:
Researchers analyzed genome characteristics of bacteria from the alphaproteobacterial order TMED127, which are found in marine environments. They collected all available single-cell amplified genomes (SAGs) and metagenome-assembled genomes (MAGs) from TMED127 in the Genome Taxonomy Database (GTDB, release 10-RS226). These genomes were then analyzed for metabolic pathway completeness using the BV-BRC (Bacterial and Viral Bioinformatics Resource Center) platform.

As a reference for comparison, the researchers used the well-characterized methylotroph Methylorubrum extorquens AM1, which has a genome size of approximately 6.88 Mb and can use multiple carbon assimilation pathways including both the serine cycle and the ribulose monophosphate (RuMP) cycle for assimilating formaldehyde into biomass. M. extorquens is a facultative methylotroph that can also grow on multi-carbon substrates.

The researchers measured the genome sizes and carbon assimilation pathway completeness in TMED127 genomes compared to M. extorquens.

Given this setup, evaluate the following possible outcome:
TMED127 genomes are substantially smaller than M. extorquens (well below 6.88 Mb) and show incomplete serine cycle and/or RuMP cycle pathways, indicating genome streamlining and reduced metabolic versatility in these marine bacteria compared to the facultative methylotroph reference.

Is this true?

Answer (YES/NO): NO